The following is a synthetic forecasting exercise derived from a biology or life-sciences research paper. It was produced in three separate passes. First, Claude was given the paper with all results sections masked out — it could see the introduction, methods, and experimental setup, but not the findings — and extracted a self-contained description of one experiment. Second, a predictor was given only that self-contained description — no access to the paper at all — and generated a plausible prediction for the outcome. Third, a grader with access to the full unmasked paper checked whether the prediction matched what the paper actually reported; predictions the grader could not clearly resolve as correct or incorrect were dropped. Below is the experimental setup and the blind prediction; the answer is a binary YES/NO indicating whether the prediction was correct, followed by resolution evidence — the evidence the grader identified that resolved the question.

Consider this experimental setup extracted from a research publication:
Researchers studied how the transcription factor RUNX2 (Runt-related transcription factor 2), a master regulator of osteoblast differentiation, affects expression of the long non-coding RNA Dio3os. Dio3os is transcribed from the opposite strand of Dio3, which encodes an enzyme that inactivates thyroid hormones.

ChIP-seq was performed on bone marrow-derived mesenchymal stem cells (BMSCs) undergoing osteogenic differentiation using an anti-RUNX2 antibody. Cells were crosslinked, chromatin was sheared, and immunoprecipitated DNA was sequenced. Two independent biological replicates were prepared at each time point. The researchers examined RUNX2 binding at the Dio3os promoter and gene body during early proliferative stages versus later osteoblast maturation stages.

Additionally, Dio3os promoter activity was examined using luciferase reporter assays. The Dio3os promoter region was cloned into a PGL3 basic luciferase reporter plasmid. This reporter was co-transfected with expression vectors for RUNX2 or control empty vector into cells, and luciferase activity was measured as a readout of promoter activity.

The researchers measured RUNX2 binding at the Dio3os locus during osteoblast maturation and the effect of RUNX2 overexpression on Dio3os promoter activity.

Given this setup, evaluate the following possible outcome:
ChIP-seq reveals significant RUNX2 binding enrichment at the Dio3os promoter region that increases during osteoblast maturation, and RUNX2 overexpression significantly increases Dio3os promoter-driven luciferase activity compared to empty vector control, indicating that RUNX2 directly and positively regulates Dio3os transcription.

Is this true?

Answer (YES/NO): NO